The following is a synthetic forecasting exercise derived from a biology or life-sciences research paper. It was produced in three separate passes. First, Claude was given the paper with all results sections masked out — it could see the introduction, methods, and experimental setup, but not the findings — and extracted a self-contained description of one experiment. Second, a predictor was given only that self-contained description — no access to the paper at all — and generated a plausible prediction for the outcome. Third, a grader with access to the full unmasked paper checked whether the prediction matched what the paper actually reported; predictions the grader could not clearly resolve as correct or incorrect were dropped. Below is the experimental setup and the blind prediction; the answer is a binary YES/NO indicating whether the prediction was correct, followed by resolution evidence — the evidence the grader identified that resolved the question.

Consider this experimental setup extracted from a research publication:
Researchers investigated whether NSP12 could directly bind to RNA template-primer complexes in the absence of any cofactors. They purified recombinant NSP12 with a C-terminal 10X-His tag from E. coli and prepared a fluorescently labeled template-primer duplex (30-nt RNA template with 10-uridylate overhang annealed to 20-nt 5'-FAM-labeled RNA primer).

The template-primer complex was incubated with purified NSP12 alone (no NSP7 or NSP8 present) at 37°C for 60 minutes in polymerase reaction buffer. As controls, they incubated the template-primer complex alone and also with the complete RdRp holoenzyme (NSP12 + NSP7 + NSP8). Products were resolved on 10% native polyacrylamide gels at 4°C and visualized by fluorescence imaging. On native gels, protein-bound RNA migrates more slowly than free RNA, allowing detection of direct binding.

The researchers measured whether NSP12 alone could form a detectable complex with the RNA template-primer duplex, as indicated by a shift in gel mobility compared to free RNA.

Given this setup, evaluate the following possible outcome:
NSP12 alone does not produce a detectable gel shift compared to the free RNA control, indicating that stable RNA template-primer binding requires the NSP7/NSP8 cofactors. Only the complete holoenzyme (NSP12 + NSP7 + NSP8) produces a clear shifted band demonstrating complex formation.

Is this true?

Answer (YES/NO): NO